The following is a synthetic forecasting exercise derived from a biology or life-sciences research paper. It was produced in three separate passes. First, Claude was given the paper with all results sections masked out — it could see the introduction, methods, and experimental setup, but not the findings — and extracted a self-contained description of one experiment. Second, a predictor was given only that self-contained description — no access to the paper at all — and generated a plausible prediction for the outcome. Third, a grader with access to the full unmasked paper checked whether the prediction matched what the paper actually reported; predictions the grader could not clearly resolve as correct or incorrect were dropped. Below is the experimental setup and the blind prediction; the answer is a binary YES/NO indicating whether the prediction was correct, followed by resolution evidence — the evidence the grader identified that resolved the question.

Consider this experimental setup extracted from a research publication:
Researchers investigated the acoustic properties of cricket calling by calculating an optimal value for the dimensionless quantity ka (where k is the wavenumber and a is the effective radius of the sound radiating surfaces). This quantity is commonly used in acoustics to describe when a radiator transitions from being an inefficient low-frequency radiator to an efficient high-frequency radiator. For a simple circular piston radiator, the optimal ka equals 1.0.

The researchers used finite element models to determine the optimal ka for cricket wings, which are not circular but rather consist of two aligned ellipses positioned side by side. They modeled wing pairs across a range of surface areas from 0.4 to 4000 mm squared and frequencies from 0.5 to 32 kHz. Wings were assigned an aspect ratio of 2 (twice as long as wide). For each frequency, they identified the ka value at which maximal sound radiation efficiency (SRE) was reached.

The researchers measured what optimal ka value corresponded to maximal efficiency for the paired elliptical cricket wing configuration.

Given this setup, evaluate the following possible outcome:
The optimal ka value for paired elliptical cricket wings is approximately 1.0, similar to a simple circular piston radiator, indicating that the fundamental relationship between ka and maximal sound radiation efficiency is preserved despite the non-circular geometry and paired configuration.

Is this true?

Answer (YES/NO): NO